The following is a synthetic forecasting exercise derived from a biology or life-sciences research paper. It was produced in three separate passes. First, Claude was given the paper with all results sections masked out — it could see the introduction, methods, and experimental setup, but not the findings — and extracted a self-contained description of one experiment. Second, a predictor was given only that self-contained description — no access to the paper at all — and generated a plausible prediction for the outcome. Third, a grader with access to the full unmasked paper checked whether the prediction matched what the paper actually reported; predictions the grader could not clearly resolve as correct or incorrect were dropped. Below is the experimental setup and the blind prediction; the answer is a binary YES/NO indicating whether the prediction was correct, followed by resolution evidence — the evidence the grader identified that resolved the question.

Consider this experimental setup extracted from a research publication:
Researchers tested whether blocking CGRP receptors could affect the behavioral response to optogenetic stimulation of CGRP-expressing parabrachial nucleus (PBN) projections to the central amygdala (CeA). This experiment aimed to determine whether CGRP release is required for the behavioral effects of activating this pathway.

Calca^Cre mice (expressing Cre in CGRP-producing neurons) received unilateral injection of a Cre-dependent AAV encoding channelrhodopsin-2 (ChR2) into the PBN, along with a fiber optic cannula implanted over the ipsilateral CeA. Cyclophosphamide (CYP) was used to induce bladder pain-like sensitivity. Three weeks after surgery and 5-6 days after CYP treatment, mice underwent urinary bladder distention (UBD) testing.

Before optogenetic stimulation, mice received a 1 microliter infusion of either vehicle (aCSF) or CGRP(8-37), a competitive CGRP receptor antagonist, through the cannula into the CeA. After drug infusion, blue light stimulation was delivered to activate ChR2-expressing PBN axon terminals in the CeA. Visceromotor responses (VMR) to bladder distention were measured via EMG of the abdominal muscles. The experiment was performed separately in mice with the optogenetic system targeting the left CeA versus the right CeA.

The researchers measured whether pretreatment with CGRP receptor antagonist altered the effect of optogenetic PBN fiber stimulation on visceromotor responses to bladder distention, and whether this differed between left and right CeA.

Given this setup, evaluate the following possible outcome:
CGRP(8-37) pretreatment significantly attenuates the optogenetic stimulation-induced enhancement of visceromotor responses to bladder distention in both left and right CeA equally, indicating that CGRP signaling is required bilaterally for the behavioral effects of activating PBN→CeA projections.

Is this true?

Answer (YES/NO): NO